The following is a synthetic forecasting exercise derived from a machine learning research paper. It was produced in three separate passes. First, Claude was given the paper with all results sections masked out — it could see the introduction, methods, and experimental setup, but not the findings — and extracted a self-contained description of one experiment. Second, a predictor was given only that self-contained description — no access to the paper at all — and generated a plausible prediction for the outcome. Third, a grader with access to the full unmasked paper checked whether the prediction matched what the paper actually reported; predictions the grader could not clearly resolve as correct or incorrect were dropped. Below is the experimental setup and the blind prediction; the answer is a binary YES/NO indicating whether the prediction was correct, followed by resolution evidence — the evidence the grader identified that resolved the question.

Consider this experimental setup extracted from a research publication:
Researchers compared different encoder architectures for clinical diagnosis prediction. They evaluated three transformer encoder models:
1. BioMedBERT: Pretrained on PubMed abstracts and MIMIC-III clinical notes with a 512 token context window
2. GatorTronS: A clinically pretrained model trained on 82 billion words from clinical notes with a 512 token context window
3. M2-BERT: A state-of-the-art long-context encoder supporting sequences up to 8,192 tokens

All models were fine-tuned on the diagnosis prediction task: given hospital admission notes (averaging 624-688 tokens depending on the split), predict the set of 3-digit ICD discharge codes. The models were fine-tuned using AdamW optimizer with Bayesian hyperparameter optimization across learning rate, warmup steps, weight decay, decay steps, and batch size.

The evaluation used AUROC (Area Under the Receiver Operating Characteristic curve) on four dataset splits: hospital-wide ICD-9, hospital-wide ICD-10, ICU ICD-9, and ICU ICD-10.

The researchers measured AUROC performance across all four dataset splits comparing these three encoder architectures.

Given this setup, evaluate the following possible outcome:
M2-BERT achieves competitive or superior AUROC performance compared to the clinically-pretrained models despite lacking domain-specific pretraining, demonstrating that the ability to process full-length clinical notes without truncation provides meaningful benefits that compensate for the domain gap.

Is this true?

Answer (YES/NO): NO